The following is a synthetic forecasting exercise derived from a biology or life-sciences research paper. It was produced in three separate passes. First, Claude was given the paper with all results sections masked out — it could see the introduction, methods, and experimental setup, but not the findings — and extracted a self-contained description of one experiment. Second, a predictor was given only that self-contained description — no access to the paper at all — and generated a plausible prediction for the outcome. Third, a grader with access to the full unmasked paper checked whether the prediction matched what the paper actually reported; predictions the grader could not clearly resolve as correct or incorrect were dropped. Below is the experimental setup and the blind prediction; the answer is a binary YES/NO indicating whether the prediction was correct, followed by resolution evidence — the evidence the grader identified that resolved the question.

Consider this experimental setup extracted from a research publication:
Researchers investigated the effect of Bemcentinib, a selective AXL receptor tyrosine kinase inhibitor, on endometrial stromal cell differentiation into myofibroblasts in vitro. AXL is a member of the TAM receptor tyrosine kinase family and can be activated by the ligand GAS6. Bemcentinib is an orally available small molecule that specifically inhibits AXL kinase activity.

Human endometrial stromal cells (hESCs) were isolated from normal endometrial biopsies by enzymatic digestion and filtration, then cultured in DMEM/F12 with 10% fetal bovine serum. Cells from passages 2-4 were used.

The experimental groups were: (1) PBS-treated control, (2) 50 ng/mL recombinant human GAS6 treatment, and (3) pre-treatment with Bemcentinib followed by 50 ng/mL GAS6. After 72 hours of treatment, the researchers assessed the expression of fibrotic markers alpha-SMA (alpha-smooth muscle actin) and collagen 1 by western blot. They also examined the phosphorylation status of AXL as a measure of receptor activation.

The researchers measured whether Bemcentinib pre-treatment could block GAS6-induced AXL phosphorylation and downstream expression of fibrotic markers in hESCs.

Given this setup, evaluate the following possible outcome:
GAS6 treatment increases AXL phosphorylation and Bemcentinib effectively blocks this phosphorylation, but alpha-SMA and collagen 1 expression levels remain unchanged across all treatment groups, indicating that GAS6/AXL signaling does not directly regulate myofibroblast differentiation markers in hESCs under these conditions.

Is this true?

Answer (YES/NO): NO